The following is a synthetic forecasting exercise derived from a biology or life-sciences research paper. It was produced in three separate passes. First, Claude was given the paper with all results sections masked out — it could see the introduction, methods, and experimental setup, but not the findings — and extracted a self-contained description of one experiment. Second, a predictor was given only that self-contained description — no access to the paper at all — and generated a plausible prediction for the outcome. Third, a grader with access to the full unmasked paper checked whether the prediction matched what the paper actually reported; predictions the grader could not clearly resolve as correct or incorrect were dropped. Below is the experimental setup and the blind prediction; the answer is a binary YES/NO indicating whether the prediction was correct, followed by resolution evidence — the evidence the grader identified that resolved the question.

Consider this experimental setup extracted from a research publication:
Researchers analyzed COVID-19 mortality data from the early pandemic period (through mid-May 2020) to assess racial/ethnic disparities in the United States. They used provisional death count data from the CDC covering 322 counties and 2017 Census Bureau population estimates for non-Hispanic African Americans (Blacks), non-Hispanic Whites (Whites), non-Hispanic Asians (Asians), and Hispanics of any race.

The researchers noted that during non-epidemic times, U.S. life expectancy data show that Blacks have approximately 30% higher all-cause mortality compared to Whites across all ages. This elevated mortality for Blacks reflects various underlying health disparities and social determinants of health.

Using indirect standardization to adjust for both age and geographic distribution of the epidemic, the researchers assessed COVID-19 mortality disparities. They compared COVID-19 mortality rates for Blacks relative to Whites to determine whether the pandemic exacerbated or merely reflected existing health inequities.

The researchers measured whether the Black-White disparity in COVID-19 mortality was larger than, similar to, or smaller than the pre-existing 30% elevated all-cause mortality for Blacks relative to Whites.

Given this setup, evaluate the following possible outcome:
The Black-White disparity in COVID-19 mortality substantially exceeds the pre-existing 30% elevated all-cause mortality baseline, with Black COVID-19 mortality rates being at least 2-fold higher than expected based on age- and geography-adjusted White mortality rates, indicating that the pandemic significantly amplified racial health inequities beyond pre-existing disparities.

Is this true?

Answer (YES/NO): NO